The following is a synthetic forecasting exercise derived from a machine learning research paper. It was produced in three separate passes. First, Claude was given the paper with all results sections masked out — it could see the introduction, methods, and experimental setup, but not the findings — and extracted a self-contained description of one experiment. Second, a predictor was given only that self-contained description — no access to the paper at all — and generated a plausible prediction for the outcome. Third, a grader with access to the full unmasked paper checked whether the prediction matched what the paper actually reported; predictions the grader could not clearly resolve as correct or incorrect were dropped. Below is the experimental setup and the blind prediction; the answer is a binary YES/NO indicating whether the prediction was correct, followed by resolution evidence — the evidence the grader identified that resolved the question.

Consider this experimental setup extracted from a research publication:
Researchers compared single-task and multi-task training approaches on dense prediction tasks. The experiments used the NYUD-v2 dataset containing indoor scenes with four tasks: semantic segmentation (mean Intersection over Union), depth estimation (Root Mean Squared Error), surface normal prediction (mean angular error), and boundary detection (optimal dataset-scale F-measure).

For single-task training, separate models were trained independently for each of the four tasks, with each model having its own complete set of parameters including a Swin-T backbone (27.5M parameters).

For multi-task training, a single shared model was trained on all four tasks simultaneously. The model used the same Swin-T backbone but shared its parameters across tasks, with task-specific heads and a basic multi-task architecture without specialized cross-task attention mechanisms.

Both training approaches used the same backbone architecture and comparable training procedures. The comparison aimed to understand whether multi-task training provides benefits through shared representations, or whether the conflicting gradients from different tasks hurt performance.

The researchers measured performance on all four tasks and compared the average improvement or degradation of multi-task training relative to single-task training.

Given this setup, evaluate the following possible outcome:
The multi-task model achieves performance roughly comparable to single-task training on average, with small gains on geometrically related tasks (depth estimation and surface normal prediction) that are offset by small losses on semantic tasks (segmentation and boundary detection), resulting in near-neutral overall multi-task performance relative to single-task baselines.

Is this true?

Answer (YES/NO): NO